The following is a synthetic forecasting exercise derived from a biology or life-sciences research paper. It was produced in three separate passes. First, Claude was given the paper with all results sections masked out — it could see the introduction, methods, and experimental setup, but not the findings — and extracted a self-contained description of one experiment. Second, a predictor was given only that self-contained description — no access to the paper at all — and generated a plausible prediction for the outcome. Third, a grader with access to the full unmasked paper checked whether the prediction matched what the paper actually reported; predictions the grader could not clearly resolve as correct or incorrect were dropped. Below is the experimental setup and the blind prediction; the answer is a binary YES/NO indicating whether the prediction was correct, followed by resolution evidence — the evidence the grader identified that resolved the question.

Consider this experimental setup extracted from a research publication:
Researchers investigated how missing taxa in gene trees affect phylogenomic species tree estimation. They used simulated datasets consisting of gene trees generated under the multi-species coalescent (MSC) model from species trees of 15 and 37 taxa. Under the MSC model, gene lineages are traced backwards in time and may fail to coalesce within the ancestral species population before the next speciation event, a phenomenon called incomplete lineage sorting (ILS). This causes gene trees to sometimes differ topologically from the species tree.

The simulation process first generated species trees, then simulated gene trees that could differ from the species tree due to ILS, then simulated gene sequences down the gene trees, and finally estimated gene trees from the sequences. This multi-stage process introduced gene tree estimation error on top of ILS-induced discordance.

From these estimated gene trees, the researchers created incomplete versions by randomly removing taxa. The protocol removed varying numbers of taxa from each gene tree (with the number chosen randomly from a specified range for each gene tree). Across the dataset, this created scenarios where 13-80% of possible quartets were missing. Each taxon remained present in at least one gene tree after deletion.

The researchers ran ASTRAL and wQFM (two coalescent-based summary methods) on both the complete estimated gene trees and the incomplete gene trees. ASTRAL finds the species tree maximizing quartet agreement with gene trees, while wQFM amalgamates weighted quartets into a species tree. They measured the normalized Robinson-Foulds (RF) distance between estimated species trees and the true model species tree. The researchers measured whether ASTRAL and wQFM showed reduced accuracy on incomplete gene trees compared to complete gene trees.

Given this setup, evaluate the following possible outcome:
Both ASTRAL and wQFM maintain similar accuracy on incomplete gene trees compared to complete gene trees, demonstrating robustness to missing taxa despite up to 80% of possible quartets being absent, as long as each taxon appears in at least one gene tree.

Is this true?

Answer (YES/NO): NO